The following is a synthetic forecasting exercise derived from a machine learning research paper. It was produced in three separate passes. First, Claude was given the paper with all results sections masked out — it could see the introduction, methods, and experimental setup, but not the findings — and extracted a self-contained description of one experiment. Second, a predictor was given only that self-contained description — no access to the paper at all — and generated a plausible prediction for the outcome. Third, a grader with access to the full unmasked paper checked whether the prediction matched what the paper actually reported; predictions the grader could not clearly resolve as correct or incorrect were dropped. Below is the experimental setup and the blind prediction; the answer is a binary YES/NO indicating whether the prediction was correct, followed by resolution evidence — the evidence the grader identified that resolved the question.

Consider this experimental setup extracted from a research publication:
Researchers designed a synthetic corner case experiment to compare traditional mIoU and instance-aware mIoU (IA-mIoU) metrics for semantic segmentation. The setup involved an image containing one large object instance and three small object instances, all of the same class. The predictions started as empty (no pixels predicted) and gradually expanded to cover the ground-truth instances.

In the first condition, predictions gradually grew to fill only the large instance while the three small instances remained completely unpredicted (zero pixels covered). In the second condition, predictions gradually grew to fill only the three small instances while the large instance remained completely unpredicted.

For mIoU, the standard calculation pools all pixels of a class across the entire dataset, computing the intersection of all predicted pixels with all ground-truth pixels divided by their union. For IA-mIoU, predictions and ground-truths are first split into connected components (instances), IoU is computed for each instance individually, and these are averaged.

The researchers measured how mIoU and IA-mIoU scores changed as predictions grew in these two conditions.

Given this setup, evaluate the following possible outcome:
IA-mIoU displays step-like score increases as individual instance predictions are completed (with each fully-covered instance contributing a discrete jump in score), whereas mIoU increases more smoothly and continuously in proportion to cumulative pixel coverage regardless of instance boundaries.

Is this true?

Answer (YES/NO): NO